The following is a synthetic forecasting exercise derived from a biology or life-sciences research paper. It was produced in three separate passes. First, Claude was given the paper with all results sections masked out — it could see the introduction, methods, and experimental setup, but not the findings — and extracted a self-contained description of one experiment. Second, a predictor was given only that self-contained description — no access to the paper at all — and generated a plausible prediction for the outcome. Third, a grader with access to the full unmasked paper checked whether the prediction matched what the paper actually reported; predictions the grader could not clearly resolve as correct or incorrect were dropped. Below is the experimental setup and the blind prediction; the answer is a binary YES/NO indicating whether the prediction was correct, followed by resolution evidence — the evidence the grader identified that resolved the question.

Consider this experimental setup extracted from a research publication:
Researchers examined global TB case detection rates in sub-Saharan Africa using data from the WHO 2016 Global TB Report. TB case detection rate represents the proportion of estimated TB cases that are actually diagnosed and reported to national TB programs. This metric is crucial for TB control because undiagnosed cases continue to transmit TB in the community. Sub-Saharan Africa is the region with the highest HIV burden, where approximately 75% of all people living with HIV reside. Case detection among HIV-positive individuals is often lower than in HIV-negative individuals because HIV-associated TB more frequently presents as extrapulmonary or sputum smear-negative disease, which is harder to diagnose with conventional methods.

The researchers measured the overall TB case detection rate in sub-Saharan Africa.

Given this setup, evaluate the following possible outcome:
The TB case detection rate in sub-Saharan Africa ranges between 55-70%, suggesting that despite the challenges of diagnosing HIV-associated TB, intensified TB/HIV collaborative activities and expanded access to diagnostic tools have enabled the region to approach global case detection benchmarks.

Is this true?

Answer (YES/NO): NO